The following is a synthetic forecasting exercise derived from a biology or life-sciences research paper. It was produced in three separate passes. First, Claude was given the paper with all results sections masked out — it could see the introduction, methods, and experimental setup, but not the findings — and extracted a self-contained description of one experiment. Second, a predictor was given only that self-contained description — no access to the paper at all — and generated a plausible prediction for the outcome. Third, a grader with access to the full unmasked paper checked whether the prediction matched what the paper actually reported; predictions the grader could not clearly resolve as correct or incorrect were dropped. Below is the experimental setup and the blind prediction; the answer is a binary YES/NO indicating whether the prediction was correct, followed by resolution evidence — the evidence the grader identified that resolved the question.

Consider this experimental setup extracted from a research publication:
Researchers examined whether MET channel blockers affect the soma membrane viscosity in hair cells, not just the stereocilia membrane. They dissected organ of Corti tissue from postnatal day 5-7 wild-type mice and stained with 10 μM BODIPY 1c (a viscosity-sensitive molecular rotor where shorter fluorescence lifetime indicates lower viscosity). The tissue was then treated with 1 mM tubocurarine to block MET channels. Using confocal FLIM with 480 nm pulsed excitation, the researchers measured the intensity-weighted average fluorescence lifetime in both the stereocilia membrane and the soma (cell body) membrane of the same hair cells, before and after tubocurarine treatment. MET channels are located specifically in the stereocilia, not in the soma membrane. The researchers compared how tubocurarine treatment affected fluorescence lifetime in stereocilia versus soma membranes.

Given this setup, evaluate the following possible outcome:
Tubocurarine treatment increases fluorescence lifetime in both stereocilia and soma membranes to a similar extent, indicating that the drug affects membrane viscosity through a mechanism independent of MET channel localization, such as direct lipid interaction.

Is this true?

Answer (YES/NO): NO